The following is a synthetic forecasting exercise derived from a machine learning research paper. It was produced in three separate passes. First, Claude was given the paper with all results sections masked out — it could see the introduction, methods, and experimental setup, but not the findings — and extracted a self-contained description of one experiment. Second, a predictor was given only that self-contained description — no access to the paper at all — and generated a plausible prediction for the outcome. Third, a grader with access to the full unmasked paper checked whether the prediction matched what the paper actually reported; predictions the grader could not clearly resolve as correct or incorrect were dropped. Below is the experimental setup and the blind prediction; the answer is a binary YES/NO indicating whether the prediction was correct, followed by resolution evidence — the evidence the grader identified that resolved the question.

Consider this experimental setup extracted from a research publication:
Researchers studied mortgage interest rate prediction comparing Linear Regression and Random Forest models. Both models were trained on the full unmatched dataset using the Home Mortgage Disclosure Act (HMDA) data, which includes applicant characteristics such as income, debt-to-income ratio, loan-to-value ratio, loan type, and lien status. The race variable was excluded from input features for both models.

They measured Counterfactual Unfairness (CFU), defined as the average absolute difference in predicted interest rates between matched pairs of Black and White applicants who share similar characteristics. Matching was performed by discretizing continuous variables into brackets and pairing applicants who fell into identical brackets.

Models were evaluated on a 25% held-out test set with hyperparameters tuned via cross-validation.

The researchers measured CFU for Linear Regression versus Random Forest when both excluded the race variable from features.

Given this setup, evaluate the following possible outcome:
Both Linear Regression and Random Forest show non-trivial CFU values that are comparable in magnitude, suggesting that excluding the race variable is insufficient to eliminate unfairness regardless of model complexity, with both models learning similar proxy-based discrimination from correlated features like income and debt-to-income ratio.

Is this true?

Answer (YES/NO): NO